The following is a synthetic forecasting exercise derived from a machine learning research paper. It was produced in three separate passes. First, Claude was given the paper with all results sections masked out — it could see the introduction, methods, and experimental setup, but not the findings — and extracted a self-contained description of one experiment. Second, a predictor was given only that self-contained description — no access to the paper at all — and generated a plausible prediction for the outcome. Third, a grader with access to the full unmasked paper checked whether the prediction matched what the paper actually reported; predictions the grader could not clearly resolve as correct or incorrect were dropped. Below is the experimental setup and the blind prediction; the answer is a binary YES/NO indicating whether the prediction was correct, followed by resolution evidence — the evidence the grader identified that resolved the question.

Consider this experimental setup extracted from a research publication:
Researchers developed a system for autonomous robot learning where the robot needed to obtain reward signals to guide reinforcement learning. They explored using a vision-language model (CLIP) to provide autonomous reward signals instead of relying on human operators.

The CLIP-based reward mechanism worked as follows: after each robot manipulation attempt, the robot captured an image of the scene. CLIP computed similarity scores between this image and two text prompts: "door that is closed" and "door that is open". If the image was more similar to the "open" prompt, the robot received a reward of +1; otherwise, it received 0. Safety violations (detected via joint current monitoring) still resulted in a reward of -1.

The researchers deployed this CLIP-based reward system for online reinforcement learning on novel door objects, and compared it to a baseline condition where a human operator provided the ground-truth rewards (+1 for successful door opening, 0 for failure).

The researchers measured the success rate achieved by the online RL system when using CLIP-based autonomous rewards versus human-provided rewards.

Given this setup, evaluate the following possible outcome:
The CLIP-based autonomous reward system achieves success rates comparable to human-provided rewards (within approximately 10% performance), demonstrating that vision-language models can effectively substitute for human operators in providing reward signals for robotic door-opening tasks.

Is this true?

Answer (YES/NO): YES